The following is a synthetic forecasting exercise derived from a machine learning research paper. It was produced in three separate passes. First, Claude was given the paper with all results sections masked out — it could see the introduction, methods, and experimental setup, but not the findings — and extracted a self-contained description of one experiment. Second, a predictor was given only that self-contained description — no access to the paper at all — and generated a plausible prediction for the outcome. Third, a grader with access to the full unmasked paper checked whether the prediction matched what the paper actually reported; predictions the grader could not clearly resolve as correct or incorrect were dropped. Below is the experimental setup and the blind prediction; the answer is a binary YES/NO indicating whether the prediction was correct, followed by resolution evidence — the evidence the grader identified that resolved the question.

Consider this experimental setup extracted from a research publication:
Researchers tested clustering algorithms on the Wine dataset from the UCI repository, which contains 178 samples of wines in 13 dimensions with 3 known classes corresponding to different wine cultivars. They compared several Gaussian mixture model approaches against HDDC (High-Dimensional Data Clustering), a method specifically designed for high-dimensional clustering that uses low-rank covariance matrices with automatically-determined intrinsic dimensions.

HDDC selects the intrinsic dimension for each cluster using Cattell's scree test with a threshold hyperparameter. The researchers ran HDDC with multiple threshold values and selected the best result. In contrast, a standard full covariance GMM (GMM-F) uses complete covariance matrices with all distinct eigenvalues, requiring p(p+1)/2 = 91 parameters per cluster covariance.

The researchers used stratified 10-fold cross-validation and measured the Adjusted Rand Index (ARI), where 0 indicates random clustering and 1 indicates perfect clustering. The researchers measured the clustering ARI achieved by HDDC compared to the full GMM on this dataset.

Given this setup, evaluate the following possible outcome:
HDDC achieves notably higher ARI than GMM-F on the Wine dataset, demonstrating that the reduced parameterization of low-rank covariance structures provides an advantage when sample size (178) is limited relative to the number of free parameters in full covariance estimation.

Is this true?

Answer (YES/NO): NO